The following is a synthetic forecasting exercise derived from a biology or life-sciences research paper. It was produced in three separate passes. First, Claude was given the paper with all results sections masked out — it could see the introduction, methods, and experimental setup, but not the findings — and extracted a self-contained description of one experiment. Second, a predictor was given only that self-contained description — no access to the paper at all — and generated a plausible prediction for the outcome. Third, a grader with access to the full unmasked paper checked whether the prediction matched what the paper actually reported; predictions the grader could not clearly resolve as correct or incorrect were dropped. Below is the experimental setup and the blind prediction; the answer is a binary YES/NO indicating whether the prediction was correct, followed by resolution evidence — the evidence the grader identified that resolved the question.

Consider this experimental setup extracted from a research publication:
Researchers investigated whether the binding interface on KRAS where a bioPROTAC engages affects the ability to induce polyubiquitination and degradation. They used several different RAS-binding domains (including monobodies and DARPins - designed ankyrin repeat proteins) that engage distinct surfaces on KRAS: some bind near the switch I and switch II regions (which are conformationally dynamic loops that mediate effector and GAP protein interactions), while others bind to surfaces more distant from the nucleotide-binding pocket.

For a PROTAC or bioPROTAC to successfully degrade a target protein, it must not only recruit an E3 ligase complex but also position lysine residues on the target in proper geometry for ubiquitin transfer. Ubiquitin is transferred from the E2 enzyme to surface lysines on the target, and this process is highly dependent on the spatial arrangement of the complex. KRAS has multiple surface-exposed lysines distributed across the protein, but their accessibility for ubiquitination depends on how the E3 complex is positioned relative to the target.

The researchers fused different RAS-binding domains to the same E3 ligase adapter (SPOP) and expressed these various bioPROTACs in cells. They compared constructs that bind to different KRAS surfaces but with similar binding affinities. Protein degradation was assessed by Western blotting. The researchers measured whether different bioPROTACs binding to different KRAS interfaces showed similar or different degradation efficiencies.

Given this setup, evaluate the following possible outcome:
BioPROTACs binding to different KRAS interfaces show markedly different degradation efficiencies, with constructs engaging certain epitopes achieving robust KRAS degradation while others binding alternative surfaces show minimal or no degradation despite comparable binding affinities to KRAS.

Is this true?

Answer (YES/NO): YES